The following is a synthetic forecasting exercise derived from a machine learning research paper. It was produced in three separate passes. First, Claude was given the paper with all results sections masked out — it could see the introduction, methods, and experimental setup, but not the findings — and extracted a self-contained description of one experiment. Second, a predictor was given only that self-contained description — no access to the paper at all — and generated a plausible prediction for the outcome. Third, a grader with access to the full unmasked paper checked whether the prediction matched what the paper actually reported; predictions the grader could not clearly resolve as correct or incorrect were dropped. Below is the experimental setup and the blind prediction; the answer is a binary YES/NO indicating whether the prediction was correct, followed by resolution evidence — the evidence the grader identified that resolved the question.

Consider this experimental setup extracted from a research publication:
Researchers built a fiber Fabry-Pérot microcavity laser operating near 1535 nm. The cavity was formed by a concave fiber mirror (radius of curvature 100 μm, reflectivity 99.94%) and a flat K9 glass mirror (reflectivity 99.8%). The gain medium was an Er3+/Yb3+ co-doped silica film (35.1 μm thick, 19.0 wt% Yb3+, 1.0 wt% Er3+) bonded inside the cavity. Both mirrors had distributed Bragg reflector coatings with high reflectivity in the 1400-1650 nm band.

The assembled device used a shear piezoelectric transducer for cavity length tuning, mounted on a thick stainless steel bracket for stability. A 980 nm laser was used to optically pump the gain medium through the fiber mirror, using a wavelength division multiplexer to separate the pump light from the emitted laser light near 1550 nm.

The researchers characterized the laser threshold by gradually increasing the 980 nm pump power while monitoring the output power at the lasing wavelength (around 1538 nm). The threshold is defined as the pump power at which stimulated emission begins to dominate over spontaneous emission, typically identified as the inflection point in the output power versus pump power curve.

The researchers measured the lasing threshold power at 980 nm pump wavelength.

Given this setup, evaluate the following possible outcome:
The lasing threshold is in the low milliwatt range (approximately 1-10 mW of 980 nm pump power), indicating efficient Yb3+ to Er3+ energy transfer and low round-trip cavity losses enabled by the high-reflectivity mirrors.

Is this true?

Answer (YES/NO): YES